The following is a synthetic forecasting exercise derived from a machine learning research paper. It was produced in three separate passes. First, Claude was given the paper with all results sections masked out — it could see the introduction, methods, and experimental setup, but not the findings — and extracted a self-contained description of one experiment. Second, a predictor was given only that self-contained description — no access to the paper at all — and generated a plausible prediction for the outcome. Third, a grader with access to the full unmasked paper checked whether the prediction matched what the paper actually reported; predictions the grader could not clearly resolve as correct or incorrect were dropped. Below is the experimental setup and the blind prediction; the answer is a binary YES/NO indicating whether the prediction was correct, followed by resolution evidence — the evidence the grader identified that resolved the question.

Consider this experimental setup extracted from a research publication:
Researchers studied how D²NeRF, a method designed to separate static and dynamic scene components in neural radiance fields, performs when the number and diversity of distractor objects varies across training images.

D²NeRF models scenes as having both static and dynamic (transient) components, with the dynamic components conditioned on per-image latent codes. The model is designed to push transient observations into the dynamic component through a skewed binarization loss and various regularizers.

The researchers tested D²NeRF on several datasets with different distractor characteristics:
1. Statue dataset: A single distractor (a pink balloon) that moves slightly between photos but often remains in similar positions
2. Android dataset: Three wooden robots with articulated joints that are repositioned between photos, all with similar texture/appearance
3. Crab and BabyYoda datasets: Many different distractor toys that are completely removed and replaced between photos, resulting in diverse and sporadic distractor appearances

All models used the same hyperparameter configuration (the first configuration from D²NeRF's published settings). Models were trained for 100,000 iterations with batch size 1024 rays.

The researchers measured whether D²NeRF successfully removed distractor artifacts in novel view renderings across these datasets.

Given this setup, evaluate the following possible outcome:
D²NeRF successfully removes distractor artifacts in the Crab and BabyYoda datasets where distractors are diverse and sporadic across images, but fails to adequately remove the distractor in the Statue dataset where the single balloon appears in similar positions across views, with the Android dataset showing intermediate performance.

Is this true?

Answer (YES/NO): NO